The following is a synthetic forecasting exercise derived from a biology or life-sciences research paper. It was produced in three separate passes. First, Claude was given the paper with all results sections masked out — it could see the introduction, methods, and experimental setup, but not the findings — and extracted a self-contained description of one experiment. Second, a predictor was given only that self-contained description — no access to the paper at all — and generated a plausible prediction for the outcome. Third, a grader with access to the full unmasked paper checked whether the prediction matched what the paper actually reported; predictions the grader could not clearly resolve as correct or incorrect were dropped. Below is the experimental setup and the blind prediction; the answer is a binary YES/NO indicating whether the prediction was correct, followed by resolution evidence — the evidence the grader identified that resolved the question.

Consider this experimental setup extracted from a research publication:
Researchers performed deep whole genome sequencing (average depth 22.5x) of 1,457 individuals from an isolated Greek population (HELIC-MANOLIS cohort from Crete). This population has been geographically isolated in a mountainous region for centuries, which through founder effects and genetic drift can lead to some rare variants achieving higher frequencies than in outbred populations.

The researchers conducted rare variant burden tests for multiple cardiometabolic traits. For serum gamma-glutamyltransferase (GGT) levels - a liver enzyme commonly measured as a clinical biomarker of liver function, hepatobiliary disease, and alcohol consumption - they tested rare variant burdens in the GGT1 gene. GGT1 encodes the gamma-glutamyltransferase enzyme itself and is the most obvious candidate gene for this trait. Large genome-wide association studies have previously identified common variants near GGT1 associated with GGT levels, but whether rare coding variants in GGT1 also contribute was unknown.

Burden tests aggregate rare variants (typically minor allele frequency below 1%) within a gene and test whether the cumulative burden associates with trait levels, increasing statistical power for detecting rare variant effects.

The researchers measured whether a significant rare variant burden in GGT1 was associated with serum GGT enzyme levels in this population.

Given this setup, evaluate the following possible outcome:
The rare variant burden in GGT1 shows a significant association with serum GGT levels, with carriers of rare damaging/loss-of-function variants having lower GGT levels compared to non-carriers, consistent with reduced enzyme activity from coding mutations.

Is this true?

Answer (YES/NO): NO